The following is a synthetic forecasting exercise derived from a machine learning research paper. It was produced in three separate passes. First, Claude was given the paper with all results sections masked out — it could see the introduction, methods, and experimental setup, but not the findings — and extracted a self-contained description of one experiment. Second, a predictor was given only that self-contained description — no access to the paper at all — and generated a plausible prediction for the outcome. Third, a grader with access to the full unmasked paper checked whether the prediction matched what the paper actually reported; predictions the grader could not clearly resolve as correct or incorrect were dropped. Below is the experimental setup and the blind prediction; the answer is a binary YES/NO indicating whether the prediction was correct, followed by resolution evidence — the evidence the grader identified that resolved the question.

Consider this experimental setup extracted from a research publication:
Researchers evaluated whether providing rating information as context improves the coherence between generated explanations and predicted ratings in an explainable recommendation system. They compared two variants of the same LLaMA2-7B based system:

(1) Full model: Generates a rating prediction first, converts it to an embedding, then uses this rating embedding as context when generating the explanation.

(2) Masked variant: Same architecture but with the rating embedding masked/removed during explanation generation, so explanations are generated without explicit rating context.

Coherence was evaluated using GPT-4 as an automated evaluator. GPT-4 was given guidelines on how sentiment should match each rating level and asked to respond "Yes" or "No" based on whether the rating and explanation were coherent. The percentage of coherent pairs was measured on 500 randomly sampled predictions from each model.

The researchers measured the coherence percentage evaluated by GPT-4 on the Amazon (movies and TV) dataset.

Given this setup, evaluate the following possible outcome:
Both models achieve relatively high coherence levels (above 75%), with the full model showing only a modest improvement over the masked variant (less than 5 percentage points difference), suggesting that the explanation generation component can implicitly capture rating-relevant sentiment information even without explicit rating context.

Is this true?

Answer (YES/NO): NO